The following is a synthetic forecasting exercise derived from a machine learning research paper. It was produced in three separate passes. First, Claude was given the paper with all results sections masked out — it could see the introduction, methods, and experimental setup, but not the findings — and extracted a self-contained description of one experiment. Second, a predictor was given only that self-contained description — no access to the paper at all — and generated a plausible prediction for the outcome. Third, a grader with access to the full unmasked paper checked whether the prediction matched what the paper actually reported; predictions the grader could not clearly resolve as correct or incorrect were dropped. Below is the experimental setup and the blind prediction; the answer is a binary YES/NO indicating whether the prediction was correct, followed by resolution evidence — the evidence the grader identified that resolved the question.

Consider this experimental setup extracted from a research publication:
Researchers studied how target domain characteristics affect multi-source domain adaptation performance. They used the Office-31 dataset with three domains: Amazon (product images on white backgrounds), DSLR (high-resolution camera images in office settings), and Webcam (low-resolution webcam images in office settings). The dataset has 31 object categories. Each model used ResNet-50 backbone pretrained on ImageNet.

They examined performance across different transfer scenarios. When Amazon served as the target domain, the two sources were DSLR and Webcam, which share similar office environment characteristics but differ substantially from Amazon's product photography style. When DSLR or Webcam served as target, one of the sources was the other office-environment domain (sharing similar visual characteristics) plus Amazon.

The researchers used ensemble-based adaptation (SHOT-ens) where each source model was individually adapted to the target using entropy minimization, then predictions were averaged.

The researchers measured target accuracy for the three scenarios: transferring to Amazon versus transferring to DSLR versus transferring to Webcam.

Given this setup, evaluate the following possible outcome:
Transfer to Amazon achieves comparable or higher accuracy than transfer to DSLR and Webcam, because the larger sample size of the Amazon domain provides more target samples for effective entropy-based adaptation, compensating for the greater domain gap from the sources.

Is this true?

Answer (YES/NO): NO